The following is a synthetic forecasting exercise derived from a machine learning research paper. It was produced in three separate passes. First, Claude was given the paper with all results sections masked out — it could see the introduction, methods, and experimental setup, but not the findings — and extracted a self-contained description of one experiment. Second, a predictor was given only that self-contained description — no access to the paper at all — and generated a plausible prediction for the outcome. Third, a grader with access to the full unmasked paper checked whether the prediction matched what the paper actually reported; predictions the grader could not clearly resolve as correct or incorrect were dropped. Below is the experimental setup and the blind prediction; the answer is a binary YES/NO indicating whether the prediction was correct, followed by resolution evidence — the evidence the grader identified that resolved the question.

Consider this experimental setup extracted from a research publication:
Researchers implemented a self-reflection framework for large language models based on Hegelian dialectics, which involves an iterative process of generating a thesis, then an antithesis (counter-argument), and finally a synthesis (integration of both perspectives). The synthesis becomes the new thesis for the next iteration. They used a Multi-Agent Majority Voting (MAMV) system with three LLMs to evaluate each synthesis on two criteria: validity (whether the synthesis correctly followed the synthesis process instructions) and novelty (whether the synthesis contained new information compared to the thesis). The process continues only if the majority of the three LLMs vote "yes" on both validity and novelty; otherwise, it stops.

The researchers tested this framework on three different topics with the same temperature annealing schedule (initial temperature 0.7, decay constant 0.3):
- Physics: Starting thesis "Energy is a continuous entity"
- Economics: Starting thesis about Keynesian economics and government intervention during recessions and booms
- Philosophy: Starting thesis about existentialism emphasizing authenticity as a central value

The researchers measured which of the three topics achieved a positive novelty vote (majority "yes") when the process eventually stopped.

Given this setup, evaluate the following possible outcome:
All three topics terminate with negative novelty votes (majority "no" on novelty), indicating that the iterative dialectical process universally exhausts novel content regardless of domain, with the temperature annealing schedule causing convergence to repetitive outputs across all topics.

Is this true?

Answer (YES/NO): NO